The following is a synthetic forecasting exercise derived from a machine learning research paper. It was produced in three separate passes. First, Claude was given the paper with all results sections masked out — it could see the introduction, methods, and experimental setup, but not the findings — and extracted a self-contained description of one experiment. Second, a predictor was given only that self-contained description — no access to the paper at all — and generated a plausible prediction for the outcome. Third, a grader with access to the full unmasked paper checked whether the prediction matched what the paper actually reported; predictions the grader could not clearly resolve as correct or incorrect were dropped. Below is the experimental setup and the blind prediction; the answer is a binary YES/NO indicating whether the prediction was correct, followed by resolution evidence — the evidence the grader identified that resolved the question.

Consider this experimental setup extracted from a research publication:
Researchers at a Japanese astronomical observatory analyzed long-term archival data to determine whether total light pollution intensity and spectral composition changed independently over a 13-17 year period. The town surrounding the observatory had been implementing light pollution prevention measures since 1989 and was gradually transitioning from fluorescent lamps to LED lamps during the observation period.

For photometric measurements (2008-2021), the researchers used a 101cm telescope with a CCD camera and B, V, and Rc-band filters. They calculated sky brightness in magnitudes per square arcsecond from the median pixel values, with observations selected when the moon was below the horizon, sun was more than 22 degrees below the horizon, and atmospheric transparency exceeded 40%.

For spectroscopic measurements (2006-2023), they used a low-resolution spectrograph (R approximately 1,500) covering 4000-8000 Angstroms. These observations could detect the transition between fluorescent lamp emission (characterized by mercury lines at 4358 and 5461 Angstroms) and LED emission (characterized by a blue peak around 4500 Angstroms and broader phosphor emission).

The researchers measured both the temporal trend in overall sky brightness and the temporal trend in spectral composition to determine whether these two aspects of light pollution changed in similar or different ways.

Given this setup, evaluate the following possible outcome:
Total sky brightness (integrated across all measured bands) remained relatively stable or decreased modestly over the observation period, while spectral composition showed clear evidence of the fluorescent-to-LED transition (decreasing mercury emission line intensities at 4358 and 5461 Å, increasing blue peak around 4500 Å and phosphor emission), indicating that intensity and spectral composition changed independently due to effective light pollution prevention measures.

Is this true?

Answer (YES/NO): NO